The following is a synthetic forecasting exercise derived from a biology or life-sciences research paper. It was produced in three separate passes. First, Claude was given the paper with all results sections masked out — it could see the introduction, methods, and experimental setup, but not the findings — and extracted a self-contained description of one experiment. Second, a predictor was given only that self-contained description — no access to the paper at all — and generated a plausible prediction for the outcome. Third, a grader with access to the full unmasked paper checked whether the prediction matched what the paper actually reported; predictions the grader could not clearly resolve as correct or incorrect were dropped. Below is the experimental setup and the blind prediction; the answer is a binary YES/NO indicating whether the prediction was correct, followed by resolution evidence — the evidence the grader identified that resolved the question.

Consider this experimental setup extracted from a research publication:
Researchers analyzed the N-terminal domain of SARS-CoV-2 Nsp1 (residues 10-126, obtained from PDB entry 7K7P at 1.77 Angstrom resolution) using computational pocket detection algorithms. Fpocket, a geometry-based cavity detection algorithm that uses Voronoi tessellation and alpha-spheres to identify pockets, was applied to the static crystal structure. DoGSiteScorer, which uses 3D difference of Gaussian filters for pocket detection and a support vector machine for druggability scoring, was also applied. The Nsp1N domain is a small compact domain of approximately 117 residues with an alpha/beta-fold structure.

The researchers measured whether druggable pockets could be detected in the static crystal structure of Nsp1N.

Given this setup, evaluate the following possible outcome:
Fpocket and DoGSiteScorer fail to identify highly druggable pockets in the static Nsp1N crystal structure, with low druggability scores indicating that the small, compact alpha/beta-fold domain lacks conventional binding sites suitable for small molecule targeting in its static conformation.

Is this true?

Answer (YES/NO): NO